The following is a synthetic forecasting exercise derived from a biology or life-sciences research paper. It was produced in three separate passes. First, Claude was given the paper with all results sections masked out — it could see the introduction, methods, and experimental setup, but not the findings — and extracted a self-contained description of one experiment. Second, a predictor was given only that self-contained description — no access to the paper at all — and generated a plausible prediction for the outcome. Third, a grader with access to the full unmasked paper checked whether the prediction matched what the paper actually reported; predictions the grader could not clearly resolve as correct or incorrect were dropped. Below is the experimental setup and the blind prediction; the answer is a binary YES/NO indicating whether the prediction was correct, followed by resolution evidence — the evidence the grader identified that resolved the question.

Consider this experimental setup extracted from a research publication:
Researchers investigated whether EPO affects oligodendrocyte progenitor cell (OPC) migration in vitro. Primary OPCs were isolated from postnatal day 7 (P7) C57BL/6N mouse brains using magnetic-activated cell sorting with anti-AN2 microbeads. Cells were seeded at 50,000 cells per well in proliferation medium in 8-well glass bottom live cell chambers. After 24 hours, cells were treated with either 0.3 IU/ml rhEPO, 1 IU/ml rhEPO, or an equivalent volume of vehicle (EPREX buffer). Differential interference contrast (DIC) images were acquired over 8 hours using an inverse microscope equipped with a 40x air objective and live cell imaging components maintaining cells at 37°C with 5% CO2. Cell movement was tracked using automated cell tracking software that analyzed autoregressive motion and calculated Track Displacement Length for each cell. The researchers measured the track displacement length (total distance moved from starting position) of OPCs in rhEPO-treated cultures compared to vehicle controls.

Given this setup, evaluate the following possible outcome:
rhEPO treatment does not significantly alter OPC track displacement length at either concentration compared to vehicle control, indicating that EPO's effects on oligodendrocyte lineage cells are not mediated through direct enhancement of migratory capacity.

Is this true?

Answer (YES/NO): NO